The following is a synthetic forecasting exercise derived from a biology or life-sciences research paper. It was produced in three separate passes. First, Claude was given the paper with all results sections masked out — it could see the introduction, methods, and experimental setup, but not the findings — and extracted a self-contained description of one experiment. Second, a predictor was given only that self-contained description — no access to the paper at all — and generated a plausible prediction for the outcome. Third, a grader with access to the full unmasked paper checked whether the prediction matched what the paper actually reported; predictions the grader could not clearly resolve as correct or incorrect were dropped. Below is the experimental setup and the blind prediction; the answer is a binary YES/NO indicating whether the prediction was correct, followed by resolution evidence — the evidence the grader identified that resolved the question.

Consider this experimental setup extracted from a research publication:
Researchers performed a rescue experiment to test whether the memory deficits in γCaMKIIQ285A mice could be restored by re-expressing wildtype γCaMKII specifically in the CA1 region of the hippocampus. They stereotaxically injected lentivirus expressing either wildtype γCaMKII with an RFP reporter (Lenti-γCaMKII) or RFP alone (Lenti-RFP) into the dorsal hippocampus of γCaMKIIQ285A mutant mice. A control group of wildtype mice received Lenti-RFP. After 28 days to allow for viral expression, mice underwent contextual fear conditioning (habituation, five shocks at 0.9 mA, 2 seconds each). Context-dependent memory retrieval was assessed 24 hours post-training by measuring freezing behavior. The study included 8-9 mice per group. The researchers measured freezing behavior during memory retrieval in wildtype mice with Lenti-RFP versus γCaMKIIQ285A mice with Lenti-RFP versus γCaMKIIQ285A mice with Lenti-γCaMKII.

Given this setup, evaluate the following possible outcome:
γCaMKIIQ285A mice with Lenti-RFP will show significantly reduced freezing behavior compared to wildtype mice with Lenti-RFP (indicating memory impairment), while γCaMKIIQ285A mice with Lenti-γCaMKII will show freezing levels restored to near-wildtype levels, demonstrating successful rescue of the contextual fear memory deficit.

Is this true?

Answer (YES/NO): YES